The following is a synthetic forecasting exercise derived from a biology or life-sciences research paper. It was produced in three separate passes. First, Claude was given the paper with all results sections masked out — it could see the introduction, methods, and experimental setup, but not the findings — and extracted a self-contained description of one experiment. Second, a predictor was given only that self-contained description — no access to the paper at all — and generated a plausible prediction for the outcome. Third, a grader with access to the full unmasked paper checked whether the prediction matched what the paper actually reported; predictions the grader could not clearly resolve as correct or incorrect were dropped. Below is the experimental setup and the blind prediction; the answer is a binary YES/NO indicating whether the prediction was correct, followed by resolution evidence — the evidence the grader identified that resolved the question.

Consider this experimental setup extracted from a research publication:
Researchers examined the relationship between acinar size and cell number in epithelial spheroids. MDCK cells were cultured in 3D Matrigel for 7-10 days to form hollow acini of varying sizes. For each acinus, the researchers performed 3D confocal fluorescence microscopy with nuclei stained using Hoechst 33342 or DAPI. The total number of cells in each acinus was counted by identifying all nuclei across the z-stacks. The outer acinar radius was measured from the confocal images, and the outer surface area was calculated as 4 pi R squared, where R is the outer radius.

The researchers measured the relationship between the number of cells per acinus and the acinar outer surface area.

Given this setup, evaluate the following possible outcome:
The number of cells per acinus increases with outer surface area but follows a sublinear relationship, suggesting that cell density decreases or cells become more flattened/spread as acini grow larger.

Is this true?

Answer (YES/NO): NO